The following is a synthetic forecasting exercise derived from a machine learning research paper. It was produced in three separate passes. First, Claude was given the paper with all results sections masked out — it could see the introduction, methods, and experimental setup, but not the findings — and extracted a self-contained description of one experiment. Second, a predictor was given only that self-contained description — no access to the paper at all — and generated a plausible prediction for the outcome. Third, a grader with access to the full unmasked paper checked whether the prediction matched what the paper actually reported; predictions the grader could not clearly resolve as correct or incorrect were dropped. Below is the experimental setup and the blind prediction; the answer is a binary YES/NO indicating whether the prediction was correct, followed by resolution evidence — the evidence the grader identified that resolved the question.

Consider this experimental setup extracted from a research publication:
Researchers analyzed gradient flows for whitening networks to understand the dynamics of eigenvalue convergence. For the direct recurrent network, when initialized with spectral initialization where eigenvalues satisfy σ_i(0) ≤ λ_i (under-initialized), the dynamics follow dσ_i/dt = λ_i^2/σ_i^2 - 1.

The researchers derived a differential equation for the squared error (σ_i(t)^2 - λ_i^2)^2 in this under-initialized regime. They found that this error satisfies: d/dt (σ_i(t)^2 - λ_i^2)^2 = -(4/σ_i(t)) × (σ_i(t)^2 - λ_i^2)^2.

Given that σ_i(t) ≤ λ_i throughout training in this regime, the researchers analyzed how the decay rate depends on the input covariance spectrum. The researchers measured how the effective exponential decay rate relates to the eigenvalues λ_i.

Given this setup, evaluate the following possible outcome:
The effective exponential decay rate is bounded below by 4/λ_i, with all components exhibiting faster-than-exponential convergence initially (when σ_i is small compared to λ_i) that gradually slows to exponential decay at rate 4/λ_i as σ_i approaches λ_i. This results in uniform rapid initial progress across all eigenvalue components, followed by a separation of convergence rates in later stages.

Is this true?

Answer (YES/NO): NO